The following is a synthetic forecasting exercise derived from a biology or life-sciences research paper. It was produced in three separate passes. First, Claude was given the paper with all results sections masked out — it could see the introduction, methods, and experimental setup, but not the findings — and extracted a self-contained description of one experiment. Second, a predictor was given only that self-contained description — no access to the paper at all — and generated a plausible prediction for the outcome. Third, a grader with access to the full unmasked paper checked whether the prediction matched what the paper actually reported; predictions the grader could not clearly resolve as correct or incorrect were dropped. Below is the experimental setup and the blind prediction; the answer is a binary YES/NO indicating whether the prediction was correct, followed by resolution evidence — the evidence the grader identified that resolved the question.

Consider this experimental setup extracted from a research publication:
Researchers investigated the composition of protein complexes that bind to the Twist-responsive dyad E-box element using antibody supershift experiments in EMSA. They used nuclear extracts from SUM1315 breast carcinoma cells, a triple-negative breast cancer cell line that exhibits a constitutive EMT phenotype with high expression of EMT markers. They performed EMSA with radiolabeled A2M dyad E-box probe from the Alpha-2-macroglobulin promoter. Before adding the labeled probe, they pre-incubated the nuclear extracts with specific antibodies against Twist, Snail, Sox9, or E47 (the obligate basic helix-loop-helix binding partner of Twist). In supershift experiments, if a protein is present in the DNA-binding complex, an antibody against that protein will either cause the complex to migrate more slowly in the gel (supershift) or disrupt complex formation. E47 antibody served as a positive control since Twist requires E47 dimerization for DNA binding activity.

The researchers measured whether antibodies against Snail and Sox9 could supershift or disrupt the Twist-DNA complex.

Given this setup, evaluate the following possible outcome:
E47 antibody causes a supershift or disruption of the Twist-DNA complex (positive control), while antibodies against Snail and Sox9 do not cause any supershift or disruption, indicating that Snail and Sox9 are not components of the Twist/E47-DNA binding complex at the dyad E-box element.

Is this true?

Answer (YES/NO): NO